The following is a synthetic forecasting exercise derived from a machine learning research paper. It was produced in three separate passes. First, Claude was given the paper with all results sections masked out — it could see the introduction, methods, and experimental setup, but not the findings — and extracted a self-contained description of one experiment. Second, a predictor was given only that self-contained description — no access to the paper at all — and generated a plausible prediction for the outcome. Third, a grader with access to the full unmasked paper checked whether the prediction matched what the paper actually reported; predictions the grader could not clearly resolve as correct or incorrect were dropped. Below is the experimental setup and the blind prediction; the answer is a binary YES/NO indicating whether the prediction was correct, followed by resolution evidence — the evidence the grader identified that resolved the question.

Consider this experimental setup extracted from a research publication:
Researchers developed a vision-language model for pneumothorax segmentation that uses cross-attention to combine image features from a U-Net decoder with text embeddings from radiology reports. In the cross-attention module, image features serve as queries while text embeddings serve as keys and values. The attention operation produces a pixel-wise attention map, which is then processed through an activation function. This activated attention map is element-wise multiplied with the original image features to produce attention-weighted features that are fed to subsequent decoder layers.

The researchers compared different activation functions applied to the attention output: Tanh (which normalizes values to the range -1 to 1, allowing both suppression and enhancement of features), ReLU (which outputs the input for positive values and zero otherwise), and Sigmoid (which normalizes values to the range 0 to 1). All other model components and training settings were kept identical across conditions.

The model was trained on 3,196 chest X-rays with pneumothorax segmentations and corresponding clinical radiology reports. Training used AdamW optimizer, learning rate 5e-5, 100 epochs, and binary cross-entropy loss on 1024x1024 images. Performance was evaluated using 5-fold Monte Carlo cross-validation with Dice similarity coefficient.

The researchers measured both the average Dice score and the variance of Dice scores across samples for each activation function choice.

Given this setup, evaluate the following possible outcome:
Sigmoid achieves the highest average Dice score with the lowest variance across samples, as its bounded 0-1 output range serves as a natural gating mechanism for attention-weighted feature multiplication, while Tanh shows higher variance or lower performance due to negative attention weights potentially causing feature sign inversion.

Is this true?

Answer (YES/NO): NO